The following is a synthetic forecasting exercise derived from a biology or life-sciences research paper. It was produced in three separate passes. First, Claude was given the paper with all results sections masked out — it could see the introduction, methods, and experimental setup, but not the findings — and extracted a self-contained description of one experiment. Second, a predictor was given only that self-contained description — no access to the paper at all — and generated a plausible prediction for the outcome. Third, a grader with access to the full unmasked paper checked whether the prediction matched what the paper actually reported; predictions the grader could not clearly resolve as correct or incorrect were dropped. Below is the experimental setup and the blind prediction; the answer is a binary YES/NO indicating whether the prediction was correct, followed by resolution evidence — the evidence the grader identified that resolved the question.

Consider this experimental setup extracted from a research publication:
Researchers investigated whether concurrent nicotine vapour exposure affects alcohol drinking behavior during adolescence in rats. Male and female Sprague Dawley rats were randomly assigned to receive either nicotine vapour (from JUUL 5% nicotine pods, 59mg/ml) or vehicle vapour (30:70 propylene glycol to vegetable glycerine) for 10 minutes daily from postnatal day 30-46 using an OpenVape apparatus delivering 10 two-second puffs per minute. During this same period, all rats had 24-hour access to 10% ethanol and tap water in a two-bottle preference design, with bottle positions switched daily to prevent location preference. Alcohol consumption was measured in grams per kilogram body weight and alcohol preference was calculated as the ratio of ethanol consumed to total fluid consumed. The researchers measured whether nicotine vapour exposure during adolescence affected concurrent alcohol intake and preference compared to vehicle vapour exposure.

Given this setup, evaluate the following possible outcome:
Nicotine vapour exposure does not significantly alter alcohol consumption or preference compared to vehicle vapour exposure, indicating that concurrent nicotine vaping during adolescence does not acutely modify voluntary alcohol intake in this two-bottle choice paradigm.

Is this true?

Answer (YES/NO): YES